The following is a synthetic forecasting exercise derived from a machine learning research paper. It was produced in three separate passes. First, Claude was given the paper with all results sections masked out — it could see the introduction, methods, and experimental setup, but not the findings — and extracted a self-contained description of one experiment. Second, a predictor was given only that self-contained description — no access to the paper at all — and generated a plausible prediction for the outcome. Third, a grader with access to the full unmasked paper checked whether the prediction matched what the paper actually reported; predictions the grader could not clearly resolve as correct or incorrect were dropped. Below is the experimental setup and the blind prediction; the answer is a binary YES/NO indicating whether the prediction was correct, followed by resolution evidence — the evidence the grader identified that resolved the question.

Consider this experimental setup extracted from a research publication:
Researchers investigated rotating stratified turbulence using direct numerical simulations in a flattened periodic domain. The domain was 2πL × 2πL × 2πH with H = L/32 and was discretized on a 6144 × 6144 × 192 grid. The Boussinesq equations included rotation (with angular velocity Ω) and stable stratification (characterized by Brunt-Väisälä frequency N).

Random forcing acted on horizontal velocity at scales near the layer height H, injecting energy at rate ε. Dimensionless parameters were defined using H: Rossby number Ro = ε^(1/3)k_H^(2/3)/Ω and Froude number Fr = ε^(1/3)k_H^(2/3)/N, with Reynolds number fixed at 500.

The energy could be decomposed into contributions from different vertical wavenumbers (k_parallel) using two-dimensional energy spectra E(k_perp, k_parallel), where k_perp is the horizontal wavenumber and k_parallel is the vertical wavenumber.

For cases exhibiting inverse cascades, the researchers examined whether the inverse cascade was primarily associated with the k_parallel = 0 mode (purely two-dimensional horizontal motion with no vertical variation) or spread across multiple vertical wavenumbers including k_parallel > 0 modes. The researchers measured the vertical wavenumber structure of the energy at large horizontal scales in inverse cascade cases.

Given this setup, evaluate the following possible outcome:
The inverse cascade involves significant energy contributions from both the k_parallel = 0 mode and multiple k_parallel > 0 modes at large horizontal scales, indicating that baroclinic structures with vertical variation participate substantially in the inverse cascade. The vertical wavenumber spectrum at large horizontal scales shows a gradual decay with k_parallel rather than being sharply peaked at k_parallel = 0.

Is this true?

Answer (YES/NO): NO